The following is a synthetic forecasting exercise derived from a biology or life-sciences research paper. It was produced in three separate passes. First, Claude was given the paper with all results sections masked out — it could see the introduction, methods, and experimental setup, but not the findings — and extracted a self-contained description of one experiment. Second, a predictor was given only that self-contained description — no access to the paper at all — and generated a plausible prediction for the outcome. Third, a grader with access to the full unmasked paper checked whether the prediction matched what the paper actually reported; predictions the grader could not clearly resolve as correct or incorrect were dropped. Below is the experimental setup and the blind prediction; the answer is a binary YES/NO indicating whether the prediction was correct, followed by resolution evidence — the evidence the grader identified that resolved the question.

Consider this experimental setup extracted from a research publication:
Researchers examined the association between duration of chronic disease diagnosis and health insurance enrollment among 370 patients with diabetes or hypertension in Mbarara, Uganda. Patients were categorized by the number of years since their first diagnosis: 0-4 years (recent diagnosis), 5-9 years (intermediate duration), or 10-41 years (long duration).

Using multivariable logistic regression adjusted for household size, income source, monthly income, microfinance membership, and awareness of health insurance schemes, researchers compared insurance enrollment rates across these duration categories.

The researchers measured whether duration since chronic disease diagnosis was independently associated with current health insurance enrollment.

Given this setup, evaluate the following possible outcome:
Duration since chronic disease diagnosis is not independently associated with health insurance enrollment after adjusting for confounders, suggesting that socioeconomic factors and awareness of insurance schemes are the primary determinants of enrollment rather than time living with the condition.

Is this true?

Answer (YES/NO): NO